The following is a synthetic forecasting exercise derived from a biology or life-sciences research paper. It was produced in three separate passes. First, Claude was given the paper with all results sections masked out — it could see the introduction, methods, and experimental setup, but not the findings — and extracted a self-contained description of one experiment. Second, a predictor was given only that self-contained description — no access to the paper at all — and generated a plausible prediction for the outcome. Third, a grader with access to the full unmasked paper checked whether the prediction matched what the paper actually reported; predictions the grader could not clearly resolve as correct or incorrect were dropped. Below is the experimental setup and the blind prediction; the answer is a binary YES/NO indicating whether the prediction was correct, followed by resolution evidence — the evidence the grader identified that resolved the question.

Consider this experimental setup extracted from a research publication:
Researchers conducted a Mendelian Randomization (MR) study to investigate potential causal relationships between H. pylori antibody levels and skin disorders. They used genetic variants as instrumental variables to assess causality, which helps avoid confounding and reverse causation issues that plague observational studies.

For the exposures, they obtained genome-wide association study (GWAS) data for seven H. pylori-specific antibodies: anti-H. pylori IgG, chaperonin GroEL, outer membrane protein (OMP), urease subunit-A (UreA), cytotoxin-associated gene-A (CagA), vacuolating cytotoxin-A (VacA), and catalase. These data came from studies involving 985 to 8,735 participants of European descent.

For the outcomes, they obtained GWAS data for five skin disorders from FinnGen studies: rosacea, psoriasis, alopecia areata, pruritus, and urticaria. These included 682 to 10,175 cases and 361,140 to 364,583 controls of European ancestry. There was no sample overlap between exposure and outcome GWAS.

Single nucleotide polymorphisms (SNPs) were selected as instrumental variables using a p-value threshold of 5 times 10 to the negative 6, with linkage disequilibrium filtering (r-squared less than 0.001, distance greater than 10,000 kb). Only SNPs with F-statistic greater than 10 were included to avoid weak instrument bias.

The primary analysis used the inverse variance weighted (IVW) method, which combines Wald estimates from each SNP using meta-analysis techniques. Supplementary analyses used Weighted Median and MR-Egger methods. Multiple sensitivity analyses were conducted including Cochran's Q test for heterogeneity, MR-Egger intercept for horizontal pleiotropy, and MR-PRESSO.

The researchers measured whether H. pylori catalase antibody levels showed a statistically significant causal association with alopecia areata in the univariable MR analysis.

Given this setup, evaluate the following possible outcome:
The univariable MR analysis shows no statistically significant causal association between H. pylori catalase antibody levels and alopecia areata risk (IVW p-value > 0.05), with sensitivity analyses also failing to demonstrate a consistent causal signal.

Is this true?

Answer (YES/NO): NO